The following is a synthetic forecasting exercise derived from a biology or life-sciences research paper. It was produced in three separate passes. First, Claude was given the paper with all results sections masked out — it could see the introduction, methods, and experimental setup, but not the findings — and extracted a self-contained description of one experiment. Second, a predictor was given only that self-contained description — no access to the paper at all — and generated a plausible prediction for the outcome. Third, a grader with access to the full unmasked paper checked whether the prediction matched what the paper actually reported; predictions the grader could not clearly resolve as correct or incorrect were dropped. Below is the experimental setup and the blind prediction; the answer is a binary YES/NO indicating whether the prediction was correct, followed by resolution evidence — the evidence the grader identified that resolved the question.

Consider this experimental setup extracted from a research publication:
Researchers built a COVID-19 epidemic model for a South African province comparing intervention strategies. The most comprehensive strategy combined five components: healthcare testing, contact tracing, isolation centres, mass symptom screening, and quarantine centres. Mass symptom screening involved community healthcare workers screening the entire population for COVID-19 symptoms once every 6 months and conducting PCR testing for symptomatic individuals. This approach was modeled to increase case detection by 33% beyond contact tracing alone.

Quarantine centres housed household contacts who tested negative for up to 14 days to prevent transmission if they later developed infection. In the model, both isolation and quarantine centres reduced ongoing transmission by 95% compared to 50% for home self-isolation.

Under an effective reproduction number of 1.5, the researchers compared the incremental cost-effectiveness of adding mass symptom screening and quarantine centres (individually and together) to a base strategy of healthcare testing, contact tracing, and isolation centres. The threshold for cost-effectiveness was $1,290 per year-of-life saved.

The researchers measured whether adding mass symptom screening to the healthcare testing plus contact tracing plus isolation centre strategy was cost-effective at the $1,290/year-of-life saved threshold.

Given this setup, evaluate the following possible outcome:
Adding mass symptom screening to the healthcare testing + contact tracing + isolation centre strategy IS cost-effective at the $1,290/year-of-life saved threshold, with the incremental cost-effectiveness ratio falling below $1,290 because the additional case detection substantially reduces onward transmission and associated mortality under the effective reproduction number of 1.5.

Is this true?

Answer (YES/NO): YES